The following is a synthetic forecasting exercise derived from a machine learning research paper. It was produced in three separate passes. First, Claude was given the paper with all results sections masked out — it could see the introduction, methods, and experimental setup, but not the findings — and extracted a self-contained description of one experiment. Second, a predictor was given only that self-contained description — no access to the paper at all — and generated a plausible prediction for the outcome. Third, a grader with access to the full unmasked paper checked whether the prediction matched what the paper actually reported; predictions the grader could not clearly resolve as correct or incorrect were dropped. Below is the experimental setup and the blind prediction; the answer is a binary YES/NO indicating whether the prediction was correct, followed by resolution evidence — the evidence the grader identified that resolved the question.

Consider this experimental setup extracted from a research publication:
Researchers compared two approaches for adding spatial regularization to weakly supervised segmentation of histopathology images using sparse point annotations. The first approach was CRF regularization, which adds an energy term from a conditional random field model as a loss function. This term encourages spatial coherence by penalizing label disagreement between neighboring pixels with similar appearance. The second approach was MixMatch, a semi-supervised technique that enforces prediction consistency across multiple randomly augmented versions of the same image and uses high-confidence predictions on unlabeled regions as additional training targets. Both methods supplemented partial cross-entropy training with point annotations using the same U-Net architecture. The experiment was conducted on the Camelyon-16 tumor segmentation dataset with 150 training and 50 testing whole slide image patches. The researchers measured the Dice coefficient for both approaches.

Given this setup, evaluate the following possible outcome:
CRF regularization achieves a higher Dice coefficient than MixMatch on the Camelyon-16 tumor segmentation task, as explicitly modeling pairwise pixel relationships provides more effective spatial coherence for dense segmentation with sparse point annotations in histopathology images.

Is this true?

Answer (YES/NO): YES